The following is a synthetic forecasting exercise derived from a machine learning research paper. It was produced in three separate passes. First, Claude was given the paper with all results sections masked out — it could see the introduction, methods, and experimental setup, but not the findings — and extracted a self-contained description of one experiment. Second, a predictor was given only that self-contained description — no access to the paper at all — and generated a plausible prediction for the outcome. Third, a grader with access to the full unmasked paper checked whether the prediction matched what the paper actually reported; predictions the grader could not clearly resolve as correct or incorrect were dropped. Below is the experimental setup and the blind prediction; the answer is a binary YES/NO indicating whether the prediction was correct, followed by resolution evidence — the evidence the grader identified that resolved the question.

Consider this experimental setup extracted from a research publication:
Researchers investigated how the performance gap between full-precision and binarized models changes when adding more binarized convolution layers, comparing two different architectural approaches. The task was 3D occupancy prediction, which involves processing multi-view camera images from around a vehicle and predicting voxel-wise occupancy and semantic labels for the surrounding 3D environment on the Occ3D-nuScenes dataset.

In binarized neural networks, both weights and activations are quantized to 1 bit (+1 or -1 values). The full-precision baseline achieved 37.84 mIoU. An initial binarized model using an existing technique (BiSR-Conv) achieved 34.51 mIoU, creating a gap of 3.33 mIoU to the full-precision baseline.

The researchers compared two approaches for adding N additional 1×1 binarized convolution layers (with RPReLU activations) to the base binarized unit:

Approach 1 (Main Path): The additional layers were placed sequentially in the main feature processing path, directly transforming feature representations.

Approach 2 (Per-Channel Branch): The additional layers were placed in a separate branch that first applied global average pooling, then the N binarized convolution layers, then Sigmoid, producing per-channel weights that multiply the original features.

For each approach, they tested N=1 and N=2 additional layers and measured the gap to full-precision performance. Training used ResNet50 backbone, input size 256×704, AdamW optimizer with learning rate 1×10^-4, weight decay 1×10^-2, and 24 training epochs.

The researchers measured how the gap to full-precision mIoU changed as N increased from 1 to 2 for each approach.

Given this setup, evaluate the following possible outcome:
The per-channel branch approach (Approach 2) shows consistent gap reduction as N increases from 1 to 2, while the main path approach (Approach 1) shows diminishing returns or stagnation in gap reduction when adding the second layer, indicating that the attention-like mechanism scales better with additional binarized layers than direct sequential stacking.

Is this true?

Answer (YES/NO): NO